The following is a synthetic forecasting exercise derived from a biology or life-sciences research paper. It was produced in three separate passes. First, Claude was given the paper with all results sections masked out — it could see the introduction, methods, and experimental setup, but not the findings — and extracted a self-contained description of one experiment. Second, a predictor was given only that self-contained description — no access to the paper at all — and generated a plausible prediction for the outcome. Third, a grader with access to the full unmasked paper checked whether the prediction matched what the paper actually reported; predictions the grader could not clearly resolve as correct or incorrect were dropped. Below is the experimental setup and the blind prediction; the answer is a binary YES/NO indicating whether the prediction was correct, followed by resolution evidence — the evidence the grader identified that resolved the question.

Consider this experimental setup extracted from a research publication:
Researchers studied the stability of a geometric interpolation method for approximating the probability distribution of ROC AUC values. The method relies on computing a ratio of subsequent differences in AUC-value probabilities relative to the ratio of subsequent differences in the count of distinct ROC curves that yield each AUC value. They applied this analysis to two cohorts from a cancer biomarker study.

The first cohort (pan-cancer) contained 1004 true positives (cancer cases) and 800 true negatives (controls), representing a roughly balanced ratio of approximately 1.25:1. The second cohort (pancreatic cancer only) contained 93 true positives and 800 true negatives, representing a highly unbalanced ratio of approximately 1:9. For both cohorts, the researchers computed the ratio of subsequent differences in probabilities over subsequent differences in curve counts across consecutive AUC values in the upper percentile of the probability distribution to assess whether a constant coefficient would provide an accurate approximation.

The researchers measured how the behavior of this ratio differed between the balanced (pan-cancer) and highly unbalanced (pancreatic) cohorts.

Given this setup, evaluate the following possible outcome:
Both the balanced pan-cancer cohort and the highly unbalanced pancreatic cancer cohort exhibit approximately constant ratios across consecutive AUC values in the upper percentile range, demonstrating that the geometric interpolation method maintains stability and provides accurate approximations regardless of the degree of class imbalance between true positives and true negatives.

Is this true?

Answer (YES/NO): NO